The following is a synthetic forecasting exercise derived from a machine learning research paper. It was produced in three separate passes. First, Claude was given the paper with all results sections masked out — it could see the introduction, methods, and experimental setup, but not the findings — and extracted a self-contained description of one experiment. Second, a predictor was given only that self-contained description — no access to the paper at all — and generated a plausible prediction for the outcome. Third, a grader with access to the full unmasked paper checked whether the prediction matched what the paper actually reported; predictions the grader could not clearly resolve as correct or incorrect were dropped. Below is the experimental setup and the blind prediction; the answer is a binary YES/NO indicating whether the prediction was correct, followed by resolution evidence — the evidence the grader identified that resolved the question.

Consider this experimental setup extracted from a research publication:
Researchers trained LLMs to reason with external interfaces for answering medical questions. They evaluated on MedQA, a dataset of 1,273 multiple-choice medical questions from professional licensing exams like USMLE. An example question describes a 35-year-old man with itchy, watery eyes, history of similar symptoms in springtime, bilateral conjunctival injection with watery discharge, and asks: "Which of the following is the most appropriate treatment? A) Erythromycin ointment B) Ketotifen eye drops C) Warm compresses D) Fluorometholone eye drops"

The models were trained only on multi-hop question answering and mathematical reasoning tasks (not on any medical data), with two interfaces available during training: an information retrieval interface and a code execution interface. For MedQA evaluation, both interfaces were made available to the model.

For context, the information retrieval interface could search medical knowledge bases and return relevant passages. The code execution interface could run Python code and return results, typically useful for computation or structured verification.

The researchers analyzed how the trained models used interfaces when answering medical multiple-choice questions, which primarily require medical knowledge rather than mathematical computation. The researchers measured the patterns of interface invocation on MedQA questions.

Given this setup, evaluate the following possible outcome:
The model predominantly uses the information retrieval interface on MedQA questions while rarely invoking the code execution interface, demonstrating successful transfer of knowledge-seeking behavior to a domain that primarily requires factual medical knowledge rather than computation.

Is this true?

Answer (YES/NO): NO